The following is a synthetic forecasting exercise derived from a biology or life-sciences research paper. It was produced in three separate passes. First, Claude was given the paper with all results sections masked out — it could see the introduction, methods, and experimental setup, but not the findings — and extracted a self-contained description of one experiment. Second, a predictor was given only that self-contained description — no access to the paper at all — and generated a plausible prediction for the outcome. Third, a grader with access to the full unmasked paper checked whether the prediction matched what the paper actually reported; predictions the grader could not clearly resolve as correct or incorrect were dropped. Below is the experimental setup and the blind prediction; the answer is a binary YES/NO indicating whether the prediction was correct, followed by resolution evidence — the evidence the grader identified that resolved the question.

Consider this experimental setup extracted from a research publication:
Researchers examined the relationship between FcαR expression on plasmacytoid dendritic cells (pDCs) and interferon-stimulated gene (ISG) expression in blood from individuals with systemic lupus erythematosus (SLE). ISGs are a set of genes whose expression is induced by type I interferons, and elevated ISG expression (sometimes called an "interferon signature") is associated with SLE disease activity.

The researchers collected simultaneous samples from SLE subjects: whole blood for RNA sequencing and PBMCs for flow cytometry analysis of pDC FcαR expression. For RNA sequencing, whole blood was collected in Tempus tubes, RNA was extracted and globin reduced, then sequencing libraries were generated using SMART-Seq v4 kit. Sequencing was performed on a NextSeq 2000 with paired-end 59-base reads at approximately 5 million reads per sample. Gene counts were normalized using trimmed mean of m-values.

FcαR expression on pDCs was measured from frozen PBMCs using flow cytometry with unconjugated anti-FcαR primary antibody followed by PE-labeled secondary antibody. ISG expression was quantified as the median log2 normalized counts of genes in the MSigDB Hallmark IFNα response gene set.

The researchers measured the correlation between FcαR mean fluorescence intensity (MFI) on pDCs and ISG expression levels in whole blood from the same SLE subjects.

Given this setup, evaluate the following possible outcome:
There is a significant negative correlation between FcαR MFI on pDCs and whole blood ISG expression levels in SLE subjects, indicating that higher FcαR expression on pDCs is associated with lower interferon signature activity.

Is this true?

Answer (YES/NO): NO